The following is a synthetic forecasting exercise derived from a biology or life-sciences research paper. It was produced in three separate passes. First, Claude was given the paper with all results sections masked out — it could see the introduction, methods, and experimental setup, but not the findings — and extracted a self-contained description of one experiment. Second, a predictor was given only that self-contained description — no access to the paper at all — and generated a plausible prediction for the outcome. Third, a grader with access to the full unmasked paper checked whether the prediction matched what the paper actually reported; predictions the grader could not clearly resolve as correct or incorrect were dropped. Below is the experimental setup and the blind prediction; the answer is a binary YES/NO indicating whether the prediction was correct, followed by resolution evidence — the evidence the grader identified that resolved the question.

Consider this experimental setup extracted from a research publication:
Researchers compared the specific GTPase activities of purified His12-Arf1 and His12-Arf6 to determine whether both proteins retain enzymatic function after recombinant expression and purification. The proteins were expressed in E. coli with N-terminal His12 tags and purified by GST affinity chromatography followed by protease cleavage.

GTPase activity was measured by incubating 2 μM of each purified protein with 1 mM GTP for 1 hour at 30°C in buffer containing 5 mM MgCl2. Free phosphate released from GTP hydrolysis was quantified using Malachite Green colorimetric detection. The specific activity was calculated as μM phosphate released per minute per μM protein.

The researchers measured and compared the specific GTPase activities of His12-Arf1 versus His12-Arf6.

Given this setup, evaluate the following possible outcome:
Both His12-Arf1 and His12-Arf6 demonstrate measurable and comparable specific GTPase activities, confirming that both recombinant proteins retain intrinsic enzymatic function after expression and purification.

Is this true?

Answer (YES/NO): YES